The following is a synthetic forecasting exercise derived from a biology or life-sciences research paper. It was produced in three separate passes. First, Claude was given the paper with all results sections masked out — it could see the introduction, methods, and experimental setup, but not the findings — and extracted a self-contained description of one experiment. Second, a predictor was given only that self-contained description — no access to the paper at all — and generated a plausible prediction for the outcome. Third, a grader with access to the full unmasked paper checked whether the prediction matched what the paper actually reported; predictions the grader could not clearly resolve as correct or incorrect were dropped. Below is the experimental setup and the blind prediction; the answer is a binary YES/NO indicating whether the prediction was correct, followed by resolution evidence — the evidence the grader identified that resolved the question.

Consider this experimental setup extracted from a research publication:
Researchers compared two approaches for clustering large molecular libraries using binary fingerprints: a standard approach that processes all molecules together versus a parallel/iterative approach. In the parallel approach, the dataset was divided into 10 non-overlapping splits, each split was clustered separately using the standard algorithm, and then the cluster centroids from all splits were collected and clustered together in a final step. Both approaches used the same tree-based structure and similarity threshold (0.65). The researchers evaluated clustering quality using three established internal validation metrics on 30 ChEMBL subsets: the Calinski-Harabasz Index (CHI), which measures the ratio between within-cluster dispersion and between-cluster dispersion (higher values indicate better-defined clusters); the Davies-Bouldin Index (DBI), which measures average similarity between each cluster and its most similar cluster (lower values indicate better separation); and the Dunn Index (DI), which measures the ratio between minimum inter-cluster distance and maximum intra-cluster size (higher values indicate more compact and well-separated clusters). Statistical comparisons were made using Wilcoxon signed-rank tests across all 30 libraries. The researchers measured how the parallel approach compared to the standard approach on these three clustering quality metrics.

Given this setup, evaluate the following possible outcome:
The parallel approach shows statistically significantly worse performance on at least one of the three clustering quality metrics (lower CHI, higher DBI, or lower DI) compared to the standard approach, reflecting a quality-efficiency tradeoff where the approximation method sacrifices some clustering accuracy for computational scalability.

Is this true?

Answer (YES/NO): NO